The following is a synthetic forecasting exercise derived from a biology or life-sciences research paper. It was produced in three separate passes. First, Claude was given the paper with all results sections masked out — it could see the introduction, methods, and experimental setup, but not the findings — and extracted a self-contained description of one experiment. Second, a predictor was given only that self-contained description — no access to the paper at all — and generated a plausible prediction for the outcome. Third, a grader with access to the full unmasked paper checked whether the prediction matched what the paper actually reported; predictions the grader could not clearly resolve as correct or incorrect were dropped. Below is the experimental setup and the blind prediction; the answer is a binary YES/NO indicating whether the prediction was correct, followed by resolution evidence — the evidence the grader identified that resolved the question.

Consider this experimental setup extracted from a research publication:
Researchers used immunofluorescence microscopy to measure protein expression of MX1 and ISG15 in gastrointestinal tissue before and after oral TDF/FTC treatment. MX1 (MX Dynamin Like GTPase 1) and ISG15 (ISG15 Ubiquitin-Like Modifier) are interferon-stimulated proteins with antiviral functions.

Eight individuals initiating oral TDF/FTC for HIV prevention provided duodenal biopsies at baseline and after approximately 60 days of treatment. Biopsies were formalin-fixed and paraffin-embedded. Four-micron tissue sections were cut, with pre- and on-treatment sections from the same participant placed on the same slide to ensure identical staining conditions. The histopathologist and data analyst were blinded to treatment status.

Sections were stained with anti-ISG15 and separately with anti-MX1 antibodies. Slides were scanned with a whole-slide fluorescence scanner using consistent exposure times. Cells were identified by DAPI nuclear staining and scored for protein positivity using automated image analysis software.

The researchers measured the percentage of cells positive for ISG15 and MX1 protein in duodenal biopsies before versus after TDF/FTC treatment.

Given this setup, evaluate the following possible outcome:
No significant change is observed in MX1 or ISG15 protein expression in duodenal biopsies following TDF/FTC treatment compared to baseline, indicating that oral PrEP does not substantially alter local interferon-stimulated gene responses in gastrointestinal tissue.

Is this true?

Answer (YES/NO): YES